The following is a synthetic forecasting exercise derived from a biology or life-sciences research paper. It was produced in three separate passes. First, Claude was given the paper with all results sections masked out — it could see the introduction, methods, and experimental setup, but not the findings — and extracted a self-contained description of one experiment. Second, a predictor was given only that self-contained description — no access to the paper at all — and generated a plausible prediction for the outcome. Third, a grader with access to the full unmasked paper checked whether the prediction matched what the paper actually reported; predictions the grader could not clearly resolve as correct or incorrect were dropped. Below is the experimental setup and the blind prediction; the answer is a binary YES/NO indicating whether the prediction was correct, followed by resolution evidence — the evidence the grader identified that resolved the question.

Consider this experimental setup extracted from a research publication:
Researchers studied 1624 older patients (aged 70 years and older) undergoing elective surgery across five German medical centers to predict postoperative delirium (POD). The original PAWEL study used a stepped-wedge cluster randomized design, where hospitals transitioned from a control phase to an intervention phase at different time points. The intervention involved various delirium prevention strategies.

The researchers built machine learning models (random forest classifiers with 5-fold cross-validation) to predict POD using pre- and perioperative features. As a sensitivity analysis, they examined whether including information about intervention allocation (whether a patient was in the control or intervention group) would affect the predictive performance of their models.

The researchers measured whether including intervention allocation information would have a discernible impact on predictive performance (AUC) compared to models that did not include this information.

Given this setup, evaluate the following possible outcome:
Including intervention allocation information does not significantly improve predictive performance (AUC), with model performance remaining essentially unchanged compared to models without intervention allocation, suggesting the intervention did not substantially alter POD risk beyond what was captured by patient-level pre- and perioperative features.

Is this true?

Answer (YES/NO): YES